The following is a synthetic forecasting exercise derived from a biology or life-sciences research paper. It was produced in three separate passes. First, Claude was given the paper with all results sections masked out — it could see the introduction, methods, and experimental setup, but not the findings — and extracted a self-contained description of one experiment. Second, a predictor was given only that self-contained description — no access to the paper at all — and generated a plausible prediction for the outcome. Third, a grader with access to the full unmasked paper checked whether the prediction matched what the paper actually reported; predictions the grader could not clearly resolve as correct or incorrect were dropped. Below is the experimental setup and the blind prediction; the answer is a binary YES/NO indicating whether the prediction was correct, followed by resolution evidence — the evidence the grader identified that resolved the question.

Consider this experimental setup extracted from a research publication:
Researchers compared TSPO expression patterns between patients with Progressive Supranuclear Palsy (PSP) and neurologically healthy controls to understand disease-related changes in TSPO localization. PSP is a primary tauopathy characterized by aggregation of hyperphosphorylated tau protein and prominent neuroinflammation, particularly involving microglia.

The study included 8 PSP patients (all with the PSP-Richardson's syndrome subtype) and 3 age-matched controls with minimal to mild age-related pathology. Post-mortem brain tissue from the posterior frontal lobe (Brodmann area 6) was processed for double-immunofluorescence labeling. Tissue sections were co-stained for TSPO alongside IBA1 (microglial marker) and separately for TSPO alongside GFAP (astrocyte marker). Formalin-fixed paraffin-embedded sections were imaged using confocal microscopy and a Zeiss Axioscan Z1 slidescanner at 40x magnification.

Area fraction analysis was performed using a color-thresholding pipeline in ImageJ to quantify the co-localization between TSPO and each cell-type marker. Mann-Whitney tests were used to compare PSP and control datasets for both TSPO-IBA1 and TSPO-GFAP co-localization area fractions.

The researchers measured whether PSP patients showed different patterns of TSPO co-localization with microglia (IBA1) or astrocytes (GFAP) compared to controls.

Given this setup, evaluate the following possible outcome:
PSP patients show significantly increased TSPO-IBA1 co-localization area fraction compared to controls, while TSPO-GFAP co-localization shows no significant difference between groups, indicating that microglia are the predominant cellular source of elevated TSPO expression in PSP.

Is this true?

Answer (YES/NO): YES